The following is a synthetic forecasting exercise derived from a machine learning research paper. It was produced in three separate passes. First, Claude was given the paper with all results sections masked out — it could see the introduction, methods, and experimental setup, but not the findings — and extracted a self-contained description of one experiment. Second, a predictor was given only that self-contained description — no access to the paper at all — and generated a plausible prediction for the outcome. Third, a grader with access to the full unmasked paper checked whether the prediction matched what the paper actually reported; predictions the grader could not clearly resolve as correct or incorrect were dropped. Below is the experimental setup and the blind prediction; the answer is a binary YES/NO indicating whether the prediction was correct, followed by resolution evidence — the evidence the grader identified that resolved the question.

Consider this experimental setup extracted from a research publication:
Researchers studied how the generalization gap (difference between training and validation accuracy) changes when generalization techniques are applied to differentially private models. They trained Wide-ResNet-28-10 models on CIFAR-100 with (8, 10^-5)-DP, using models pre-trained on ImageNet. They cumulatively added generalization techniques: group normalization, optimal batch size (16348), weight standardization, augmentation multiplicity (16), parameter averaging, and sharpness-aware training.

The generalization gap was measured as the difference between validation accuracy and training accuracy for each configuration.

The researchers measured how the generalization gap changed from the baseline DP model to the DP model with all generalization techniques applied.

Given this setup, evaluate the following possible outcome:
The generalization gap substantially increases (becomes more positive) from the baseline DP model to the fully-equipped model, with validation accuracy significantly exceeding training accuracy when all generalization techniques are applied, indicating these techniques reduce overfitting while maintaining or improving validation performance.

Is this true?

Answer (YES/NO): NO